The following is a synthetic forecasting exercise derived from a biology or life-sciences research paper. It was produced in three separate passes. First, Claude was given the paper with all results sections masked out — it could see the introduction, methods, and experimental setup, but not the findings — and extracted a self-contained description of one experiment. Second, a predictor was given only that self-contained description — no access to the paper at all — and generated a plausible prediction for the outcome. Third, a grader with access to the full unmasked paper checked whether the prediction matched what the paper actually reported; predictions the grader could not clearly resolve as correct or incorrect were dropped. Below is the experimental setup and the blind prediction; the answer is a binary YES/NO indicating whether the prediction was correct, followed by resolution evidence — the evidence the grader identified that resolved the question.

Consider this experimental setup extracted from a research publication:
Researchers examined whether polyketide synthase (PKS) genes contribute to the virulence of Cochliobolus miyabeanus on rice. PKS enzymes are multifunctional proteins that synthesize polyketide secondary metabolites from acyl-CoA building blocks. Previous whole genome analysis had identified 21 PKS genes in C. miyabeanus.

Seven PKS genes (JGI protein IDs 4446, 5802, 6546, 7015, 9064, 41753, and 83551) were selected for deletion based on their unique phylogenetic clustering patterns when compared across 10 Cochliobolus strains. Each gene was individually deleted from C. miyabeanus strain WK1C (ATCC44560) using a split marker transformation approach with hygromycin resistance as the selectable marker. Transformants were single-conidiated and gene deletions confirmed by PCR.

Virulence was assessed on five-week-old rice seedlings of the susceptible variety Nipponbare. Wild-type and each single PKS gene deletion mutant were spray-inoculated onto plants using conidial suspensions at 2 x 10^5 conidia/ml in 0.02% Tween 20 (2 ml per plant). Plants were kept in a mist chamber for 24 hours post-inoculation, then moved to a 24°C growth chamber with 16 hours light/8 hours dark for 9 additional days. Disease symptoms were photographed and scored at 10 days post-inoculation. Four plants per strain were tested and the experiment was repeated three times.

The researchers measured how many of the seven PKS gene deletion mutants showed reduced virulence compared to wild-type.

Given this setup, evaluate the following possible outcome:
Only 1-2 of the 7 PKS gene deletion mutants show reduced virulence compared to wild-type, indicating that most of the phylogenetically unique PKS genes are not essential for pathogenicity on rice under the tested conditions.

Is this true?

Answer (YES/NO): NO